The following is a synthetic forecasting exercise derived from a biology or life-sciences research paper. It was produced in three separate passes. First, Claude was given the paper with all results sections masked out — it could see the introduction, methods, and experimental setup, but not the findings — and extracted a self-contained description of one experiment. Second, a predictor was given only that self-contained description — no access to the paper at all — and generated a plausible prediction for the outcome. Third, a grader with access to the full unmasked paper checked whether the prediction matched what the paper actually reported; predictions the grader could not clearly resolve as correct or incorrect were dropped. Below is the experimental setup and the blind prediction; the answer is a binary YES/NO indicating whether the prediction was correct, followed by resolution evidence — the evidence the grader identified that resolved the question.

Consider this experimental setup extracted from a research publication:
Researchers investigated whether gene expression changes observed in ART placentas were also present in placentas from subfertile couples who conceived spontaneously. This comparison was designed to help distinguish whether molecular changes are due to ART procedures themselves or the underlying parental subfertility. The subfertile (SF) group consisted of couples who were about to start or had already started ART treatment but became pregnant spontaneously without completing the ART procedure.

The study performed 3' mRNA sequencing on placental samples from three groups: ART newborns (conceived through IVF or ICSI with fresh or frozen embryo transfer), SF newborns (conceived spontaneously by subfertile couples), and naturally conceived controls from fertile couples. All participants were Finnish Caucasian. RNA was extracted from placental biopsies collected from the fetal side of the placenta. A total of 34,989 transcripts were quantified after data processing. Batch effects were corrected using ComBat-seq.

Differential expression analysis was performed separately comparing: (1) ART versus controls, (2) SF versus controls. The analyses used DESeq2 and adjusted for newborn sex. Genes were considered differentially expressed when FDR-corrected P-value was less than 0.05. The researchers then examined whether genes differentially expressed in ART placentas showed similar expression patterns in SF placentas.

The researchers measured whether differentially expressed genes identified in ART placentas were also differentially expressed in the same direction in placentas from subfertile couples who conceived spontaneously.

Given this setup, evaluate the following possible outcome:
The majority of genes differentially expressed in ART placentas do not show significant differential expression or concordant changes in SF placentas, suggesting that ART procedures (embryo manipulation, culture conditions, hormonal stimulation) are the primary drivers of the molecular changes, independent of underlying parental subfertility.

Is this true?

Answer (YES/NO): NO